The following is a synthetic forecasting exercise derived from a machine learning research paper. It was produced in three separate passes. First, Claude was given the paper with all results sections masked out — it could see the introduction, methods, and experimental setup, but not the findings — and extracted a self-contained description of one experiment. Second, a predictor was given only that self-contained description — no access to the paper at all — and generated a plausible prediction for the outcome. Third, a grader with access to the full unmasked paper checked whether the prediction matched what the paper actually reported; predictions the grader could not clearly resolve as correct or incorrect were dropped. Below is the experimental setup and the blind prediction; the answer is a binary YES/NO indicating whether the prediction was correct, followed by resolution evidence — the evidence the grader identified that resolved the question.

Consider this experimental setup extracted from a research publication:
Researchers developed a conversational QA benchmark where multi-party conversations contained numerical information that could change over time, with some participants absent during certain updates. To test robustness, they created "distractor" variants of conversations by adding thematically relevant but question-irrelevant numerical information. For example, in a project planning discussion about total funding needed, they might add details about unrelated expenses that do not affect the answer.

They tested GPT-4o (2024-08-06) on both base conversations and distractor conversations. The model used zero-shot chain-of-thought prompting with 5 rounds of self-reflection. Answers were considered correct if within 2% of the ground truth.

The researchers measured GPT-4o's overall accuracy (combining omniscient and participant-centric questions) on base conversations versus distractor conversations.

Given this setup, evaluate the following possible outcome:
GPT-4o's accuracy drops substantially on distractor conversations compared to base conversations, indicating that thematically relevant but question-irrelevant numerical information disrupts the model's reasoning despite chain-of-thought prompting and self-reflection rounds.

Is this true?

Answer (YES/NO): YES